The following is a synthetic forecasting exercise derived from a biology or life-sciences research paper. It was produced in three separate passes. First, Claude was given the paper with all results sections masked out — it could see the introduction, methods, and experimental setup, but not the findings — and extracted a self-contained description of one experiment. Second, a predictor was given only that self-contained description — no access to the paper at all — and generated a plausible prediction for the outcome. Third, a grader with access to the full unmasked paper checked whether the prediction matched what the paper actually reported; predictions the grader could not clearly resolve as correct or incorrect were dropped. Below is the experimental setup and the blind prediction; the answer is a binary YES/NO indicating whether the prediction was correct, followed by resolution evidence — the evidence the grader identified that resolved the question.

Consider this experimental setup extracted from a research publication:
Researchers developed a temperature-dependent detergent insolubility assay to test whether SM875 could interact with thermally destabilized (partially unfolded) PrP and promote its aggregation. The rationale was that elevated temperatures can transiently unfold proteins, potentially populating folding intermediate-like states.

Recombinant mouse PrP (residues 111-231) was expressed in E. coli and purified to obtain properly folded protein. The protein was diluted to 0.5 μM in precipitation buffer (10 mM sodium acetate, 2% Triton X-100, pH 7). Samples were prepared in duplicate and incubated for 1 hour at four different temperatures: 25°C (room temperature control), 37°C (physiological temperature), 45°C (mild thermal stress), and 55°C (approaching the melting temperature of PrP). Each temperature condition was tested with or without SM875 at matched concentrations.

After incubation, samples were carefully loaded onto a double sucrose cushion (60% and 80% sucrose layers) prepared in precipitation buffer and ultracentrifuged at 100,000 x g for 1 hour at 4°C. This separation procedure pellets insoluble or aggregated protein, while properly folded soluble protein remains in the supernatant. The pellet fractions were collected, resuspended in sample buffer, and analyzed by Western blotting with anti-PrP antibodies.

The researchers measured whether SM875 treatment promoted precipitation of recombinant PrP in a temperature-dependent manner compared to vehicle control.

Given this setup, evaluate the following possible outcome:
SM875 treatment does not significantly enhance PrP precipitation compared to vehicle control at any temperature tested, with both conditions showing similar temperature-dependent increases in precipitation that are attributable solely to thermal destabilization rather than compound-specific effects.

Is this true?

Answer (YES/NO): NO